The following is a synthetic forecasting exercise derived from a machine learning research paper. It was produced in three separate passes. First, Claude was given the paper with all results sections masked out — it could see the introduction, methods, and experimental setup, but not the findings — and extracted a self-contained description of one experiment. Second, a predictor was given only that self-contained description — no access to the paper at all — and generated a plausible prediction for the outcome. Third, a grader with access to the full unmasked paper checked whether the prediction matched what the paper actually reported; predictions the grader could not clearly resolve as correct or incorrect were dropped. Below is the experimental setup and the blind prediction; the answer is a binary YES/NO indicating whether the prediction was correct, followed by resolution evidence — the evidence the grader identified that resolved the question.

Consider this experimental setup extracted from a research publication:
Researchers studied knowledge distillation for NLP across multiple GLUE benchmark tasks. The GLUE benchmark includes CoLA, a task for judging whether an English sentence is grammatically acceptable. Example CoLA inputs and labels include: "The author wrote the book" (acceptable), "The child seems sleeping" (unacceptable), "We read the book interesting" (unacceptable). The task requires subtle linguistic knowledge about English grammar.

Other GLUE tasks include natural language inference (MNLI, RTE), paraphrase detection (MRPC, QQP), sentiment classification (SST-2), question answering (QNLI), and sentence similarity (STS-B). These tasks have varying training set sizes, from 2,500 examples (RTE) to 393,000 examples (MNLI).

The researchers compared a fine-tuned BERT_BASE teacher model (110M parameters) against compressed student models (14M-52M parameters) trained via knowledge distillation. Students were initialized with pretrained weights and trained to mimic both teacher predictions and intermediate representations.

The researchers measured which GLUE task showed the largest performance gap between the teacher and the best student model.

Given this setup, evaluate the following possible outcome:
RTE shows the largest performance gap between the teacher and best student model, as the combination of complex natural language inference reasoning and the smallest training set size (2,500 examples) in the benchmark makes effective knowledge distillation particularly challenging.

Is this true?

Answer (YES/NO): NO